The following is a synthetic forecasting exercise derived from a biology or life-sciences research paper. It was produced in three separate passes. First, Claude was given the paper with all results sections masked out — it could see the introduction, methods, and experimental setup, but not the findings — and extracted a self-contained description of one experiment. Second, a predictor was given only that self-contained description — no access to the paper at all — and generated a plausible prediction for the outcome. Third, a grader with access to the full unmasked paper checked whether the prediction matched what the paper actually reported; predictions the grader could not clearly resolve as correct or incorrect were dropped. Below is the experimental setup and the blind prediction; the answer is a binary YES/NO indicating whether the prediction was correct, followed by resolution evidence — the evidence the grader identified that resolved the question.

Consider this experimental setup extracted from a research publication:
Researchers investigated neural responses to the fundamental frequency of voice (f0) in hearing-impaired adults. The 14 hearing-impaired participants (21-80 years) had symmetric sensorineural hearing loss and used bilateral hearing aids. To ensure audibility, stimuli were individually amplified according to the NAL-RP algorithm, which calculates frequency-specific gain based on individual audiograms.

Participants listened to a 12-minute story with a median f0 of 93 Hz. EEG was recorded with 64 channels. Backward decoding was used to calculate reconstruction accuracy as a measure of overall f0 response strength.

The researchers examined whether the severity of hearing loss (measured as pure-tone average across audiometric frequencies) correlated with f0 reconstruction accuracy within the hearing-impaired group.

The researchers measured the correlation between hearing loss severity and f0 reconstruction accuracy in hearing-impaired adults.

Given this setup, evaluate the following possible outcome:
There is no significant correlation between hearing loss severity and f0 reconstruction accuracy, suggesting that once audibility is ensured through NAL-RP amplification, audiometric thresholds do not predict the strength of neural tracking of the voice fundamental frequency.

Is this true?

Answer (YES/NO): NO